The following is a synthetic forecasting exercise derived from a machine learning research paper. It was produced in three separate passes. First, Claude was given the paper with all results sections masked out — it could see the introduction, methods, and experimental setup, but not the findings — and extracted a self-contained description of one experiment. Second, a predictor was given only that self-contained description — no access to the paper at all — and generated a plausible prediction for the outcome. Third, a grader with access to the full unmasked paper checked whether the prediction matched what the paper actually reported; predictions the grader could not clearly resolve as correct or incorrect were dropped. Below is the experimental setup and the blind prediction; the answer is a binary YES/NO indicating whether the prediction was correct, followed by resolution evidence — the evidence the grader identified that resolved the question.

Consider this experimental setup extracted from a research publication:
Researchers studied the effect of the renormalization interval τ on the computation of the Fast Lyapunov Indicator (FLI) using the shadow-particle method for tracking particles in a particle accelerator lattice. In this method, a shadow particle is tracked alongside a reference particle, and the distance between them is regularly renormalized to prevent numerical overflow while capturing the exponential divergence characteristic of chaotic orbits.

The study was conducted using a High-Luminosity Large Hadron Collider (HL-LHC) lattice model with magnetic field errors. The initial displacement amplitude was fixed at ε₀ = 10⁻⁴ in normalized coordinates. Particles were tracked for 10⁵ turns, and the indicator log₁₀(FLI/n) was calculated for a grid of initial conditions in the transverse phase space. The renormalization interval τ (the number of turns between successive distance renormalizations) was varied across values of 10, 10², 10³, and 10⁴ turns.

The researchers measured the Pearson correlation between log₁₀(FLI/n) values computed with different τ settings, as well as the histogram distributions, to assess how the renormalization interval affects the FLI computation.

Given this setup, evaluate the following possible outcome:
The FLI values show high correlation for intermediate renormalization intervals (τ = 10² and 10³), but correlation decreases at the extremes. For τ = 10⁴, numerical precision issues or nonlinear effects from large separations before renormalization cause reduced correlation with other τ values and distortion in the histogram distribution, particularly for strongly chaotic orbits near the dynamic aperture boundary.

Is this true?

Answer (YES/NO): NO